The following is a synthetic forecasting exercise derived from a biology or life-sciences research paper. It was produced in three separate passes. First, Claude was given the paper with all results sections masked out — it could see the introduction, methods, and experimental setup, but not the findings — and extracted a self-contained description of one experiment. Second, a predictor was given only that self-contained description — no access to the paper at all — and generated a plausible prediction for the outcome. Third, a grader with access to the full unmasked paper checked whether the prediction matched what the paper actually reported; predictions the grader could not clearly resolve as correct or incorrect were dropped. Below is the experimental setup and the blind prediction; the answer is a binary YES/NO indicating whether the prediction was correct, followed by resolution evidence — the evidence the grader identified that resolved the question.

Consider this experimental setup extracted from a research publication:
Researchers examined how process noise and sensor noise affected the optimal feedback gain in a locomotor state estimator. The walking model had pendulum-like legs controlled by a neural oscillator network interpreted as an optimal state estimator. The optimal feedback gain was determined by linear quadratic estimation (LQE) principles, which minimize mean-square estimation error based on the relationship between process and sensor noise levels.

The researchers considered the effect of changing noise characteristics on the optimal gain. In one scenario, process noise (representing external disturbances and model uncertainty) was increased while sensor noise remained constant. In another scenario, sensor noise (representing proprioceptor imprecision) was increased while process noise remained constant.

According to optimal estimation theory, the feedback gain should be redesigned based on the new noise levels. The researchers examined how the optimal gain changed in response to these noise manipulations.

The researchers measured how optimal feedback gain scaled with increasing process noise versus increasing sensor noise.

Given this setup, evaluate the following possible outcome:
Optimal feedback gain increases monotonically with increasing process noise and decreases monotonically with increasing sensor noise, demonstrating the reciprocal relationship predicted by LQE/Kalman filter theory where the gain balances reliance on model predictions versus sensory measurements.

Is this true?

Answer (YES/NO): YES